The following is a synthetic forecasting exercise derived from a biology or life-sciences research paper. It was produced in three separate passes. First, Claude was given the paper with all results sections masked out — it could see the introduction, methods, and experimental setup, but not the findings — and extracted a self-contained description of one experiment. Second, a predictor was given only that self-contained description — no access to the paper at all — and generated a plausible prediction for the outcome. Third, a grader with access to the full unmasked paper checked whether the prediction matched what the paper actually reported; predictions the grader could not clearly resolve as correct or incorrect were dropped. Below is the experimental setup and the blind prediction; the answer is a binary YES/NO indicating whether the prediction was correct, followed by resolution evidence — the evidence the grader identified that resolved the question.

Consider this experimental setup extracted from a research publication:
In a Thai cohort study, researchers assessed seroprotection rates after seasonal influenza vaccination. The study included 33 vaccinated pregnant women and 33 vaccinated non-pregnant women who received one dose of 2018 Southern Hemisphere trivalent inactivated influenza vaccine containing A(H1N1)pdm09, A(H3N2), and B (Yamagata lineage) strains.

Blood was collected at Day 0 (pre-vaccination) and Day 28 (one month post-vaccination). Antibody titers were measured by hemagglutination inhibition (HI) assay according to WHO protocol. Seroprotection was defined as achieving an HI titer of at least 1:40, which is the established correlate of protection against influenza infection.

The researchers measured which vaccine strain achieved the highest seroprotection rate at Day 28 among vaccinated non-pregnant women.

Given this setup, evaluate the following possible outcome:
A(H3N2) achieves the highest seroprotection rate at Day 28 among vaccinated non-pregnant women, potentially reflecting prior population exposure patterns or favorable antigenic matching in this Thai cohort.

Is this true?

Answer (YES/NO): YES